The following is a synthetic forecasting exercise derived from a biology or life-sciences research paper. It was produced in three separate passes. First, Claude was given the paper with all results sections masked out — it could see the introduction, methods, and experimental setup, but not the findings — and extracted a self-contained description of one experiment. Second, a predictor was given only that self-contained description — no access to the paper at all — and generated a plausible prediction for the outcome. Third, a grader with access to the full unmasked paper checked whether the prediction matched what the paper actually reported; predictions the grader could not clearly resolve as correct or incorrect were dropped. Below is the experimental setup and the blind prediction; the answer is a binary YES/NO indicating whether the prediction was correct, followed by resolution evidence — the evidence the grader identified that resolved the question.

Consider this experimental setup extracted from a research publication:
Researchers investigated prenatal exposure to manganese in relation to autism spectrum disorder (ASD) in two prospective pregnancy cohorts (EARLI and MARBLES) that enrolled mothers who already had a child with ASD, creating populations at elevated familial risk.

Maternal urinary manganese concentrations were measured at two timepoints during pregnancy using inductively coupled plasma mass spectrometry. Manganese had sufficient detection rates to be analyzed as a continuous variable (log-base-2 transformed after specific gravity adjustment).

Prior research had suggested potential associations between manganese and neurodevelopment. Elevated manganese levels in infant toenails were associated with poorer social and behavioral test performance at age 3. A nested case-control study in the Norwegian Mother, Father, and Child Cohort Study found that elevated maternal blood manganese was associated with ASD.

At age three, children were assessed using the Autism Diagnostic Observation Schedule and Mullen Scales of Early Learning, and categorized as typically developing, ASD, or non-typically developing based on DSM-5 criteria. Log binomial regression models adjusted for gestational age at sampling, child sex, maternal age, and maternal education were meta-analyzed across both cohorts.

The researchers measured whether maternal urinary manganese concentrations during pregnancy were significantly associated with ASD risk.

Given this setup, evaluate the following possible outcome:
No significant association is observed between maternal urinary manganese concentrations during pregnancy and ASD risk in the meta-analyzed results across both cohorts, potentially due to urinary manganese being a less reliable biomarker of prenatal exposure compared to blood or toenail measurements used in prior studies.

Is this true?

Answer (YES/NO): YES